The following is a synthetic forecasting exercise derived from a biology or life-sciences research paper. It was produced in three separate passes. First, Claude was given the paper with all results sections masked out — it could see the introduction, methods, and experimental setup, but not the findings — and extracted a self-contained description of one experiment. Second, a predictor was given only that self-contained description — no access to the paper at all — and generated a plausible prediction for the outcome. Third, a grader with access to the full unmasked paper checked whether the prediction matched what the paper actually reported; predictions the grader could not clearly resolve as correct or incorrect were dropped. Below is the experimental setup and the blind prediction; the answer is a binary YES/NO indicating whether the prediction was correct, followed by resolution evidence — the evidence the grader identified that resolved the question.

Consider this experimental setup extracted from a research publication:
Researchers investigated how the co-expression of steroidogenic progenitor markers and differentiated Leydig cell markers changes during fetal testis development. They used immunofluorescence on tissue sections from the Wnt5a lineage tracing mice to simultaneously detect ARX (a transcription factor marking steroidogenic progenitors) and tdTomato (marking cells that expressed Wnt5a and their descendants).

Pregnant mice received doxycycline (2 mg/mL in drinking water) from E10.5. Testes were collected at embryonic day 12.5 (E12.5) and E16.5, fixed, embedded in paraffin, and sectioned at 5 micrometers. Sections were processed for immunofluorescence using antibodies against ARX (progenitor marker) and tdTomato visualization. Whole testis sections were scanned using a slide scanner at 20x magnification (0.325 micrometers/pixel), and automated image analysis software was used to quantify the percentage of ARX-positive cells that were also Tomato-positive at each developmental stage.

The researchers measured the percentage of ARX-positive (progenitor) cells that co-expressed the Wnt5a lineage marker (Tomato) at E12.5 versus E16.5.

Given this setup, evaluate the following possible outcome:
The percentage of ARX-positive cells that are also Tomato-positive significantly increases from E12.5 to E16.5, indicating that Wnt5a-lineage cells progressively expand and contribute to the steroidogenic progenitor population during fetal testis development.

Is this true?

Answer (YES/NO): NO